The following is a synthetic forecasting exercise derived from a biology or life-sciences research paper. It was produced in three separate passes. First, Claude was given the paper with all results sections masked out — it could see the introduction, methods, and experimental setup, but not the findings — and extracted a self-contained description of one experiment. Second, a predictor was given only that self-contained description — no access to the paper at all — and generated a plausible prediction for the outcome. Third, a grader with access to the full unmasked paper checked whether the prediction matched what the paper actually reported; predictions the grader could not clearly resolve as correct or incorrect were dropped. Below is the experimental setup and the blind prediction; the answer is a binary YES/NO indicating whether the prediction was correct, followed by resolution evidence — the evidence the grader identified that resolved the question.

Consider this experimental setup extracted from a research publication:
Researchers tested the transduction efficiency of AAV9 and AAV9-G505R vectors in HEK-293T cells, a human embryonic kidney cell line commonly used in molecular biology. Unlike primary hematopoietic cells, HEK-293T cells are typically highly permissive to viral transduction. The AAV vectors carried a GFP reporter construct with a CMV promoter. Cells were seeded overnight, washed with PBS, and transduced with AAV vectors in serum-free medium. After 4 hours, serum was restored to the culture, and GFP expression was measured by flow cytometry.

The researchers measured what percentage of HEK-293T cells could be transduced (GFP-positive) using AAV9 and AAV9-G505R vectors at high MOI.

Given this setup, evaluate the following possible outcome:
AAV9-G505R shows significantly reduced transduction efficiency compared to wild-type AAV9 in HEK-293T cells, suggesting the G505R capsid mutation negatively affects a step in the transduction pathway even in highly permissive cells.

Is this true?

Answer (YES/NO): YES